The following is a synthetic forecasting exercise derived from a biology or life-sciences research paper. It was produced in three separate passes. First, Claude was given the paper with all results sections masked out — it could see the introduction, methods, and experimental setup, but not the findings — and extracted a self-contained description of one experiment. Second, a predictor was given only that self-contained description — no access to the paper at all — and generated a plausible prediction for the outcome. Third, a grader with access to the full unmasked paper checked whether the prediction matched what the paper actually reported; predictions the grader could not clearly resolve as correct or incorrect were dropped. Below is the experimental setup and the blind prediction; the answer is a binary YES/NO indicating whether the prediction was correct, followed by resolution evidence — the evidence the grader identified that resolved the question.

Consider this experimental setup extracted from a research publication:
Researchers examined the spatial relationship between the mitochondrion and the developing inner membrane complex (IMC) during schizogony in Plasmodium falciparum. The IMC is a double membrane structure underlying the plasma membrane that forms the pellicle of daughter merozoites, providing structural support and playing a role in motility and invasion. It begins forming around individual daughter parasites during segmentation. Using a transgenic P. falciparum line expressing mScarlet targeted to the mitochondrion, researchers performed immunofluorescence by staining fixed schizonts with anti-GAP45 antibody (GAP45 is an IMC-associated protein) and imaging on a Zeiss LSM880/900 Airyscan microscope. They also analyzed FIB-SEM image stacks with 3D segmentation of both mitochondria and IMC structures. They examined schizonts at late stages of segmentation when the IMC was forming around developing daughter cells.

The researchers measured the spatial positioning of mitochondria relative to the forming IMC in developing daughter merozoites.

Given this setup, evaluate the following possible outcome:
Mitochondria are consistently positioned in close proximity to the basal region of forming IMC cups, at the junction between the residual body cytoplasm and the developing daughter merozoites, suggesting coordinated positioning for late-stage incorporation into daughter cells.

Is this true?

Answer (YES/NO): YES